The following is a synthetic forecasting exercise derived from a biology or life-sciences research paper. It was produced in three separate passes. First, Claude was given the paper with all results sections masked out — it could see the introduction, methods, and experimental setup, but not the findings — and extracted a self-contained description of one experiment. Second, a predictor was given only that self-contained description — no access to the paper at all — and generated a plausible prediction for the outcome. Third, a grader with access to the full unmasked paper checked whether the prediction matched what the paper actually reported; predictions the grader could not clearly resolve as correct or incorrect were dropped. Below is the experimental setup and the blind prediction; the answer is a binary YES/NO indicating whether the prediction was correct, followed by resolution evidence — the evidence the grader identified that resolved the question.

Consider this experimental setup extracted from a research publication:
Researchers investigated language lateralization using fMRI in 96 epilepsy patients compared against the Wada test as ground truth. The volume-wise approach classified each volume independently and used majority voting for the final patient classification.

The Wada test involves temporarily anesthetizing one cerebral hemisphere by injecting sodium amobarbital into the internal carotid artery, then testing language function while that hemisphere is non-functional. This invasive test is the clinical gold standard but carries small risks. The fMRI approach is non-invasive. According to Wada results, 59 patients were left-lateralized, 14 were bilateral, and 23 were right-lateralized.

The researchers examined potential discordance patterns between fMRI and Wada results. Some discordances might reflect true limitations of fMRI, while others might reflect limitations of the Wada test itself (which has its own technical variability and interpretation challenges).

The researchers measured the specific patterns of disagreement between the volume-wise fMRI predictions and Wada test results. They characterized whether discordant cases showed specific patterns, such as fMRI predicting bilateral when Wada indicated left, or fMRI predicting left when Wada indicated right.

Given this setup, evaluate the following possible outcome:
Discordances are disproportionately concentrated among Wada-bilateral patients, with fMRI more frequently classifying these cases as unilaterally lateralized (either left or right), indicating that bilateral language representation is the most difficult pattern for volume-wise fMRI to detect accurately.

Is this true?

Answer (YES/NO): YES